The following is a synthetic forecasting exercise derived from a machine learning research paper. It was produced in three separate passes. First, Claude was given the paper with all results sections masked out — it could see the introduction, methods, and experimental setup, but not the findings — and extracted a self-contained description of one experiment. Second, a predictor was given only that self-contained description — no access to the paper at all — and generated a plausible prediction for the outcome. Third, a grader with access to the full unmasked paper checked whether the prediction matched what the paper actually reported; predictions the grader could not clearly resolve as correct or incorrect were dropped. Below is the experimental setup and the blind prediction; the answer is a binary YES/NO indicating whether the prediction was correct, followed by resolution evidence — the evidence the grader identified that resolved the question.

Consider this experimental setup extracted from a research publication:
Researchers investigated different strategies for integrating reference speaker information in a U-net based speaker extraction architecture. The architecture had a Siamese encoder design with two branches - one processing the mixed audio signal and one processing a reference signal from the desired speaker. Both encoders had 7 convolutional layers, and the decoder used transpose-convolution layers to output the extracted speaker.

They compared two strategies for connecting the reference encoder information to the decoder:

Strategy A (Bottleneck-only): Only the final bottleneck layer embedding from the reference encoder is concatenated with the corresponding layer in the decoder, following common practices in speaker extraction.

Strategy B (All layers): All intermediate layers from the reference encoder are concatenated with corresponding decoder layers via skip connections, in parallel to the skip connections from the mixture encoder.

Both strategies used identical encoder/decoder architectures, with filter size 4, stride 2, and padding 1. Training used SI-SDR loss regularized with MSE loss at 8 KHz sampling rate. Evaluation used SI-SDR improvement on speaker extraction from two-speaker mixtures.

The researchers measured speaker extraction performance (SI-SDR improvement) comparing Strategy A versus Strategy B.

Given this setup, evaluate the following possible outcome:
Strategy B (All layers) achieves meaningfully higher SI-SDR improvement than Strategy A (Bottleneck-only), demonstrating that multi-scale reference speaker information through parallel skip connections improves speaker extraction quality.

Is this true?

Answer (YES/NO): YES